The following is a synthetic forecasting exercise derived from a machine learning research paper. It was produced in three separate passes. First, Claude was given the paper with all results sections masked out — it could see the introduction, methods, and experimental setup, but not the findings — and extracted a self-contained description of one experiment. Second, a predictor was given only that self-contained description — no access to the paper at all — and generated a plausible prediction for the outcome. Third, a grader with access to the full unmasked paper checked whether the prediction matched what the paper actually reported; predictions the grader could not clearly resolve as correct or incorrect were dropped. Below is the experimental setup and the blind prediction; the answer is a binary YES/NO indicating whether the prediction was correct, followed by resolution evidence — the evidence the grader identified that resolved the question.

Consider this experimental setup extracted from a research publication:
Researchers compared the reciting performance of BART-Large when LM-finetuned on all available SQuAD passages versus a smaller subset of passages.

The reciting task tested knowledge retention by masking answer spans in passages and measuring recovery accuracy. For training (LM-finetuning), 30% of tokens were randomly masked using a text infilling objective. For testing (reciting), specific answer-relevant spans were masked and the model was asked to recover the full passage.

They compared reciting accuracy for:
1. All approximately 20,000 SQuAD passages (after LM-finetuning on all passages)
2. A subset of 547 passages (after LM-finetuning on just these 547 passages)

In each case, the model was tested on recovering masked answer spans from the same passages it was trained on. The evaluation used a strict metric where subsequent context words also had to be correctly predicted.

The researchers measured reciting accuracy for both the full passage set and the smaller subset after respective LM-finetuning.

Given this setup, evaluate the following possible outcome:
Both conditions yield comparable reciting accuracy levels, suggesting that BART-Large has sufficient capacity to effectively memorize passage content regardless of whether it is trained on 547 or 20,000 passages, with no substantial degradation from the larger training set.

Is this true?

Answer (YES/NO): NO